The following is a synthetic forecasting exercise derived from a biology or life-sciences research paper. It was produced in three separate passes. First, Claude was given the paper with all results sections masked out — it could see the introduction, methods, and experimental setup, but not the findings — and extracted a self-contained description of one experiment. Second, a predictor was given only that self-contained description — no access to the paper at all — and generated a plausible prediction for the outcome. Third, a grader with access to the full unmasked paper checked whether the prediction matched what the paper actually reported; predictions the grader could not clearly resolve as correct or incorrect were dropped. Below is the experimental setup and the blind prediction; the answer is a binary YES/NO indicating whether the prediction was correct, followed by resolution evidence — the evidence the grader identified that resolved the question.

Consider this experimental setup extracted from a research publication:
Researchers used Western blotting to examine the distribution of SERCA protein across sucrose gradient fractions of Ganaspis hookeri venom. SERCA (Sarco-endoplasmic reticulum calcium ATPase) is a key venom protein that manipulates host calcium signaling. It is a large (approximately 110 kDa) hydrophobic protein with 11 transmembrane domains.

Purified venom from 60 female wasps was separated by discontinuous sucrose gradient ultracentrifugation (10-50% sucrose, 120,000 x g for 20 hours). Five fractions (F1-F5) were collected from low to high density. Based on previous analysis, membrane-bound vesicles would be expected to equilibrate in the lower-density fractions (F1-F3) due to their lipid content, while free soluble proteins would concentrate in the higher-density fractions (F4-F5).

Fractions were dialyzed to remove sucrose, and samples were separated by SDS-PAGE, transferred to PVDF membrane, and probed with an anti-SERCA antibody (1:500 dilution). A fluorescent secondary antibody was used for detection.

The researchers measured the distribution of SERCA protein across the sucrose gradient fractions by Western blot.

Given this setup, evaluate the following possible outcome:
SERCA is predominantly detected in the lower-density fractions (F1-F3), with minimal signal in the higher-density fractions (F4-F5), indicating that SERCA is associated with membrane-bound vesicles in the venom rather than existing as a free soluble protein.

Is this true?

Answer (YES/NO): NO